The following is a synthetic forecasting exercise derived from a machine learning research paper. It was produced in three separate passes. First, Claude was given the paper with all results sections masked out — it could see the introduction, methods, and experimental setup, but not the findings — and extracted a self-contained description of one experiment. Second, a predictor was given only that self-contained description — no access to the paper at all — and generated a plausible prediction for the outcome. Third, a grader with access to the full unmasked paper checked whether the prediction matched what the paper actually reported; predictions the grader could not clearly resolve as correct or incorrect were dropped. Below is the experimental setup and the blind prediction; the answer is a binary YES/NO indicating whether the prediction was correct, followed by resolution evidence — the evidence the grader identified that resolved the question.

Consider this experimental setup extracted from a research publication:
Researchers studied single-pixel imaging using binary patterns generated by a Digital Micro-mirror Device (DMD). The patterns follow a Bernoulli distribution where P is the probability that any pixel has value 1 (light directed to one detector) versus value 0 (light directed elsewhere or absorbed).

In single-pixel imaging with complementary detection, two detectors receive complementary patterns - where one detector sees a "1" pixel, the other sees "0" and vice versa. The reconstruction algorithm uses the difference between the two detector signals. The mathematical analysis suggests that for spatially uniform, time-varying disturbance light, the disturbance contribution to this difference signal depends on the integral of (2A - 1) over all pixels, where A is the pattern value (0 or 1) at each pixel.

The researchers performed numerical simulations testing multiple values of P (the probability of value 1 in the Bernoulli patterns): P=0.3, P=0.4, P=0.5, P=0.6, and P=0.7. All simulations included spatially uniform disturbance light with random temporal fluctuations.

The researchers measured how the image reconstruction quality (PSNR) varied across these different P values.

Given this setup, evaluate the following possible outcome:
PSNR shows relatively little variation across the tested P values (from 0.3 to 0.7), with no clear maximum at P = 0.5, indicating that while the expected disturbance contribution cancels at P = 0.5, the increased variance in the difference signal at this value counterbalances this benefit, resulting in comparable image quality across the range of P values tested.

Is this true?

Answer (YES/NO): NO